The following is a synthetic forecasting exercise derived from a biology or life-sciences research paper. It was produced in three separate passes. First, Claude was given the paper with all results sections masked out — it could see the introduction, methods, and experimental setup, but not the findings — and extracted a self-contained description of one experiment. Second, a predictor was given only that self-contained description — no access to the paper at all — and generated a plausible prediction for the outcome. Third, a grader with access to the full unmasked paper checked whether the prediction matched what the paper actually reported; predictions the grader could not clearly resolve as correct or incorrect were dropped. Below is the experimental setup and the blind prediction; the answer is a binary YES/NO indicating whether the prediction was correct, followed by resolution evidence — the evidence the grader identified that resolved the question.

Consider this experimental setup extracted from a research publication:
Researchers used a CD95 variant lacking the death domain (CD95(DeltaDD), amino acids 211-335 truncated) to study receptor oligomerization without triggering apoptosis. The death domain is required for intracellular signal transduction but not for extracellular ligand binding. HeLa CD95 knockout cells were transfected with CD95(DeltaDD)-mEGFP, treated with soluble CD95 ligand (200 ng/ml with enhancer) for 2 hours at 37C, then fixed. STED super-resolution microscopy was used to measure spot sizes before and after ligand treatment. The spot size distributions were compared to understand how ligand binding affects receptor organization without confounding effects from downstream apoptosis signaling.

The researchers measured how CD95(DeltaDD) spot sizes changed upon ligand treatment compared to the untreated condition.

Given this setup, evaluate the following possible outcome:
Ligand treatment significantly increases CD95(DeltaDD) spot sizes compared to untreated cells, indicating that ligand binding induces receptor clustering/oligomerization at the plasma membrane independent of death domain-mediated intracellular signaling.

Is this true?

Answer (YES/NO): NO